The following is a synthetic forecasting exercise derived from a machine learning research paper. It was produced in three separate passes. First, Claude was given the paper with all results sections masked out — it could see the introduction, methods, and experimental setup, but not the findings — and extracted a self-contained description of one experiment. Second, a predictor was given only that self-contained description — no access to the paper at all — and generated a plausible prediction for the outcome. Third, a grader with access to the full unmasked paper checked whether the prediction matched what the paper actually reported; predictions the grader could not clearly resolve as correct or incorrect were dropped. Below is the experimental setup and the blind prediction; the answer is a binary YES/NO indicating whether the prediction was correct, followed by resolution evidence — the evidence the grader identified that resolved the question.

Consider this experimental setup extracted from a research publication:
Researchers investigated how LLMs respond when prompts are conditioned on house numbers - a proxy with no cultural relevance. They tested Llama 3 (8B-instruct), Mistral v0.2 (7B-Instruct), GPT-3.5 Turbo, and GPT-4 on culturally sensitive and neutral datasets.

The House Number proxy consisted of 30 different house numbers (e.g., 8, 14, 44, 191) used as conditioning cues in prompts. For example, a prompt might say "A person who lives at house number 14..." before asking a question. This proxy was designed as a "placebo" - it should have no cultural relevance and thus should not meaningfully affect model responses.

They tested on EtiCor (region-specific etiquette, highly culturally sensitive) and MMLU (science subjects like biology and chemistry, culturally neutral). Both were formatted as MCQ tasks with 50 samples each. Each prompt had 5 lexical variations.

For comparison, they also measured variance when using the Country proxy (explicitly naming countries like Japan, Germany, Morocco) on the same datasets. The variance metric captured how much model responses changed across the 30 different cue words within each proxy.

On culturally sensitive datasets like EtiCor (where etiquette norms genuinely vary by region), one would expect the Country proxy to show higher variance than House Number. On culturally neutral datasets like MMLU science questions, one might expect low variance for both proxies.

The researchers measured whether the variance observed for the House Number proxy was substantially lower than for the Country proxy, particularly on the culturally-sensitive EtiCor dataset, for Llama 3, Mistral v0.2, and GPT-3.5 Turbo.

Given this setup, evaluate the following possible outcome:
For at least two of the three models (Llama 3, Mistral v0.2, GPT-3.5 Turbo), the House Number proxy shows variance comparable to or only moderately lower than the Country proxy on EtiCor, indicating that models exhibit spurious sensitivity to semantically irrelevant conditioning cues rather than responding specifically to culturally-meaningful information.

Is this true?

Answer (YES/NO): YES